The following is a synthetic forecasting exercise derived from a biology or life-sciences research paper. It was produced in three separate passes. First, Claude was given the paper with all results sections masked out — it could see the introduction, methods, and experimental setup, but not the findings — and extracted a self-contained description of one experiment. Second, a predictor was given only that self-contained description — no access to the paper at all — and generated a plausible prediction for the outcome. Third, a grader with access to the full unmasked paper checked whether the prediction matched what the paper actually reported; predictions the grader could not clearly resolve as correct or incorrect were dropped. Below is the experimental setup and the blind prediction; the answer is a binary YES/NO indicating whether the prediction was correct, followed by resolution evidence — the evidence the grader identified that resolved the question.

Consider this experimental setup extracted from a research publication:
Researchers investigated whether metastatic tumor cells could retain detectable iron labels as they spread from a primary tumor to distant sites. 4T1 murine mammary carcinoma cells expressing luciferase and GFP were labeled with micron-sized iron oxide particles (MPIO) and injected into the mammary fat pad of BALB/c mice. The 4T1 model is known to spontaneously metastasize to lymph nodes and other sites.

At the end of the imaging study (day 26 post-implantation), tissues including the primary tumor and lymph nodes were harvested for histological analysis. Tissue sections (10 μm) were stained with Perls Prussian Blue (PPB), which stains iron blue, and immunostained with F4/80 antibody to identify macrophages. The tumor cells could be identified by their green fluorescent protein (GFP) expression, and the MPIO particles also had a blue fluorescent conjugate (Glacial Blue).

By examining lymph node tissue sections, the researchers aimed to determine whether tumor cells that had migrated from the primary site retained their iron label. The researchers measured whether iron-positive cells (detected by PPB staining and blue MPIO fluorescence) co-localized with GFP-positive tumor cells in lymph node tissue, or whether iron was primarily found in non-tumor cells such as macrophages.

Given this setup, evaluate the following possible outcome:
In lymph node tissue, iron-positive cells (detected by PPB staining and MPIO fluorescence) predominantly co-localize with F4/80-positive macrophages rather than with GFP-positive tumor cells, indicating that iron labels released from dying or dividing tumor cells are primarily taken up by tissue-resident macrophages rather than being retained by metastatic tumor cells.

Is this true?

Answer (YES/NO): NO